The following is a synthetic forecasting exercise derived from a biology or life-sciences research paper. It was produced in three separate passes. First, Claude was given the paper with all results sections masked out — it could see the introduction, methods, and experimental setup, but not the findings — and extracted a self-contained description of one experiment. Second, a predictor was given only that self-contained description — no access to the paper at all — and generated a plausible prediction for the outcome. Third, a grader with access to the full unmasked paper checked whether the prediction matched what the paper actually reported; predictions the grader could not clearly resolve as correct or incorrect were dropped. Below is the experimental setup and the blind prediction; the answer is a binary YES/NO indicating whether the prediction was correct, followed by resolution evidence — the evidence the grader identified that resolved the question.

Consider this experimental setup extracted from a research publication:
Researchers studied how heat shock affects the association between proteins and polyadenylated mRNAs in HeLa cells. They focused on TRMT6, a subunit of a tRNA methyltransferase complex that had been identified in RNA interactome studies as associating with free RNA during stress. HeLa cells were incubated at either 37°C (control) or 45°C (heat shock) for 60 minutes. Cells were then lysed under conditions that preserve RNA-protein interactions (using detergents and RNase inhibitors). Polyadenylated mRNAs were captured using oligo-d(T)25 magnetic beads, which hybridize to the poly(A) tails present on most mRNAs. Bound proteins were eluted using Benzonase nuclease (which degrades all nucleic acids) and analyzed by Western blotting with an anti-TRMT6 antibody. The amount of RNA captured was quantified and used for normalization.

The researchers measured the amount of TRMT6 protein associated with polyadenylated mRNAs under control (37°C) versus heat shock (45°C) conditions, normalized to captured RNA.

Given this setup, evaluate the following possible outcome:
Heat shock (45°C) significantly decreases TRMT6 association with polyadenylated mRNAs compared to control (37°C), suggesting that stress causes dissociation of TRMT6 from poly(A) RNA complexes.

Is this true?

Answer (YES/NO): NO